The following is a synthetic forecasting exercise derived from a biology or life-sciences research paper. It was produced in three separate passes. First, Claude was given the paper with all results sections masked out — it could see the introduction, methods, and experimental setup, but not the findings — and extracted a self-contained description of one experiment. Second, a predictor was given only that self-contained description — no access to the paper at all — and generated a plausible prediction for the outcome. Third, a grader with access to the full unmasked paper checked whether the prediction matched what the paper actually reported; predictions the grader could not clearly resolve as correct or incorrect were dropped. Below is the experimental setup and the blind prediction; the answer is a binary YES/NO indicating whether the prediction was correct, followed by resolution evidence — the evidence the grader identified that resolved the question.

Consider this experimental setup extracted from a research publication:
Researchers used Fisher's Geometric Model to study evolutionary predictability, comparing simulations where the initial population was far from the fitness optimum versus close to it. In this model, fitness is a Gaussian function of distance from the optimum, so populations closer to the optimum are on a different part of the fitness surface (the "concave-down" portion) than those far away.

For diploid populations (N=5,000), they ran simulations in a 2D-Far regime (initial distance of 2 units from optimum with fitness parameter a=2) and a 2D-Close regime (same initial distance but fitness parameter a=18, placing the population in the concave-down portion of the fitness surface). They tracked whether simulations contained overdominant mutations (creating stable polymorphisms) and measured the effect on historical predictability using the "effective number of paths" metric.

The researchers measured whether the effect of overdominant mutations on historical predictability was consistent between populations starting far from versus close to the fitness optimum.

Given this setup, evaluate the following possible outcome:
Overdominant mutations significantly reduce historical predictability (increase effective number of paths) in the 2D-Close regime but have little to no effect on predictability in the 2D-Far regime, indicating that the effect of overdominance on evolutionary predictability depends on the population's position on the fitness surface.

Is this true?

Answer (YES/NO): NO